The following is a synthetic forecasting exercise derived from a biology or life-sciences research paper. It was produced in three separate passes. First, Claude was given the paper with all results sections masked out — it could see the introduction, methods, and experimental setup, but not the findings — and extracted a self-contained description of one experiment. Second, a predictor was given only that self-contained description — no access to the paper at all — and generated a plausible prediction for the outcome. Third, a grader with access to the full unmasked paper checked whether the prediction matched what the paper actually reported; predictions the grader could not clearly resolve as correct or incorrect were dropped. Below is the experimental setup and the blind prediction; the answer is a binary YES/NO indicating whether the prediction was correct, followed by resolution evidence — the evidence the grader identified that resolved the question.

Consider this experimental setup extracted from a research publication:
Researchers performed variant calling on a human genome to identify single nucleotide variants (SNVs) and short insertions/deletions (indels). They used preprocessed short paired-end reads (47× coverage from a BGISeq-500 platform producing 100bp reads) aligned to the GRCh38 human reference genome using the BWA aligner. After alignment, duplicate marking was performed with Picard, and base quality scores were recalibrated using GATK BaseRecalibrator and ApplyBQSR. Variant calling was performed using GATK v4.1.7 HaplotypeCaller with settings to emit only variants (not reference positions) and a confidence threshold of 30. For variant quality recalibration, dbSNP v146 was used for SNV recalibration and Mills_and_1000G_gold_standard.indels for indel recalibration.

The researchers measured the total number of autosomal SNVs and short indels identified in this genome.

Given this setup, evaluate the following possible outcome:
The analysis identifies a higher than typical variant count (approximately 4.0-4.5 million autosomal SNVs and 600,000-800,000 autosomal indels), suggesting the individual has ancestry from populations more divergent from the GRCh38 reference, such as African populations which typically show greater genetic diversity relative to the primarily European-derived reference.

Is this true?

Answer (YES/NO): NO